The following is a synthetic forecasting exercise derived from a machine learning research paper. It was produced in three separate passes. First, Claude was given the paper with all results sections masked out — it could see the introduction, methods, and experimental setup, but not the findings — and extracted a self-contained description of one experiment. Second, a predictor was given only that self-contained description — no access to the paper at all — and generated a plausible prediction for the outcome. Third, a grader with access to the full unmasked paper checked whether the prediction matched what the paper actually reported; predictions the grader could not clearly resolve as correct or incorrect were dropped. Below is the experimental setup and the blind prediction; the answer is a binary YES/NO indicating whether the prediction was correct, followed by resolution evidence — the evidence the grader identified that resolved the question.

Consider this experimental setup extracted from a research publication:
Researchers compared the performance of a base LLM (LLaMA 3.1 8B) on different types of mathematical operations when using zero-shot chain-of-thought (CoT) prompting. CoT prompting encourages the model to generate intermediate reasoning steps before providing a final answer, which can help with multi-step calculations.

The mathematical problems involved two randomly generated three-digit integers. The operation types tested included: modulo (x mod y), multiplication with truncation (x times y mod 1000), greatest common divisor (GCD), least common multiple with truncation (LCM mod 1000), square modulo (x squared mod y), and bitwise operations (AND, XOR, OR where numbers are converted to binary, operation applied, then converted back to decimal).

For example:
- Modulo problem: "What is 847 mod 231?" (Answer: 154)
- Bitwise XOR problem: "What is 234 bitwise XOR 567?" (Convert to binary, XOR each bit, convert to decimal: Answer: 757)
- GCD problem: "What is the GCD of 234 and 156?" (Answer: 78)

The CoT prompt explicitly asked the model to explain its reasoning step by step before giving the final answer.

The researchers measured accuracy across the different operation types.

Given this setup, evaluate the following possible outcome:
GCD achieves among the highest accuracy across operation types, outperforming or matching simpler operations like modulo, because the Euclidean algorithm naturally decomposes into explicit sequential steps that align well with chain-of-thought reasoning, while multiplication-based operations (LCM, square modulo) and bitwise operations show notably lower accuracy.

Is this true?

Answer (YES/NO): YES